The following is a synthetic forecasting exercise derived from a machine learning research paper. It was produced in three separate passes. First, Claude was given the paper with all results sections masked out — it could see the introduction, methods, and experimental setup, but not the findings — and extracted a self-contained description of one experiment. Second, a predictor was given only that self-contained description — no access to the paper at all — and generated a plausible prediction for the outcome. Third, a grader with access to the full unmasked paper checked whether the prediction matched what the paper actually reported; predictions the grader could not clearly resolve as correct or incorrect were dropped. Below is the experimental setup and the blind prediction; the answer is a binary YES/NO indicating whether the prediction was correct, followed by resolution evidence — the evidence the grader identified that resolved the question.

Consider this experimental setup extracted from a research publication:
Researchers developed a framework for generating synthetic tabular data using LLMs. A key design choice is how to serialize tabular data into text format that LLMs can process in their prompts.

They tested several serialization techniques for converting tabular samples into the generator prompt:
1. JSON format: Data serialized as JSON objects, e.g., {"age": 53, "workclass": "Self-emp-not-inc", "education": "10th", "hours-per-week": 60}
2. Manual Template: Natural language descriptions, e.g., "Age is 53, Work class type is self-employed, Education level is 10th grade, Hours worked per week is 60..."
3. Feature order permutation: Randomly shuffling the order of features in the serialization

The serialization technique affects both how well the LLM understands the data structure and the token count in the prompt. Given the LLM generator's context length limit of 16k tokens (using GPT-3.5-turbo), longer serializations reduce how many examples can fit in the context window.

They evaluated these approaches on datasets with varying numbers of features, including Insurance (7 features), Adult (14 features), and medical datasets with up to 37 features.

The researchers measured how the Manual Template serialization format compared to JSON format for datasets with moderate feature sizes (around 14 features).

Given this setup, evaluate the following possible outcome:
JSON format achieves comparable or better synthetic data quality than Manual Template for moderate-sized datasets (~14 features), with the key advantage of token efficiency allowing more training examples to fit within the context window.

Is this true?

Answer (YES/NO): YES